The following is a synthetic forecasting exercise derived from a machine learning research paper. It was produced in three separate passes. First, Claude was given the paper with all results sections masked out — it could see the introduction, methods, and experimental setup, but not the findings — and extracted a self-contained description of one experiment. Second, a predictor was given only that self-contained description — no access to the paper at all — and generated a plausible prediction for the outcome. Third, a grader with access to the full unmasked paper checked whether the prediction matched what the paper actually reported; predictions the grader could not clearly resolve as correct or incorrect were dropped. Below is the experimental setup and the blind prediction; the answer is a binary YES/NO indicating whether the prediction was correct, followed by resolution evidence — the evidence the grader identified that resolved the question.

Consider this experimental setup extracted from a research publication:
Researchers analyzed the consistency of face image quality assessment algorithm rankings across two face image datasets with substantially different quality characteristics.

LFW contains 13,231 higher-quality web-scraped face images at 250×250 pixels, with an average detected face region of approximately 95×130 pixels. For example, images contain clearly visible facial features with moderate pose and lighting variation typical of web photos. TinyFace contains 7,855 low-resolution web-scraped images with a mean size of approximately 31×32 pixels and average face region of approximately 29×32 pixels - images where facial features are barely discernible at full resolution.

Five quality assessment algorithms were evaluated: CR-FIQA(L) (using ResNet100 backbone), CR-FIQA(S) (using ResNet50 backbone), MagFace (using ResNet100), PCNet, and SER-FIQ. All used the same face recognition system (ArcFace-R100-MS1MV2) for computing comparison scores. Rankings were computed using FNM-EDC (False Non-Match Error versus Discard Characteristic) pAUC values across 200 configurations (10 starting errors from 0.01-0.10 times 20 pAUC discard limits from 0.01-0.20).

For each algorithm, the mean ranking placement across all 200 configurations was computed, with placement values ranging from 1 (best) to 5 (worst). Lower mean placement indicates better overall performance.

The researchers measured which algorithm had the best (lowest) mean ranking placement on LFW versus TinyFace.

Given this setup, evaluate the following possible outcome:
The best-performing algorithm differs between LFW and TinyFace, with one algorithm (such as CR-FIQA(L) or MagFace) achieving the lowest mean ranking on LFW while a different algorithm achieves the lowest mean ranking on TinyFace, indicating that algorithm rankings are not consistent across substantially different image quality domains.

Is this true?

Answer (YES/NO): YES